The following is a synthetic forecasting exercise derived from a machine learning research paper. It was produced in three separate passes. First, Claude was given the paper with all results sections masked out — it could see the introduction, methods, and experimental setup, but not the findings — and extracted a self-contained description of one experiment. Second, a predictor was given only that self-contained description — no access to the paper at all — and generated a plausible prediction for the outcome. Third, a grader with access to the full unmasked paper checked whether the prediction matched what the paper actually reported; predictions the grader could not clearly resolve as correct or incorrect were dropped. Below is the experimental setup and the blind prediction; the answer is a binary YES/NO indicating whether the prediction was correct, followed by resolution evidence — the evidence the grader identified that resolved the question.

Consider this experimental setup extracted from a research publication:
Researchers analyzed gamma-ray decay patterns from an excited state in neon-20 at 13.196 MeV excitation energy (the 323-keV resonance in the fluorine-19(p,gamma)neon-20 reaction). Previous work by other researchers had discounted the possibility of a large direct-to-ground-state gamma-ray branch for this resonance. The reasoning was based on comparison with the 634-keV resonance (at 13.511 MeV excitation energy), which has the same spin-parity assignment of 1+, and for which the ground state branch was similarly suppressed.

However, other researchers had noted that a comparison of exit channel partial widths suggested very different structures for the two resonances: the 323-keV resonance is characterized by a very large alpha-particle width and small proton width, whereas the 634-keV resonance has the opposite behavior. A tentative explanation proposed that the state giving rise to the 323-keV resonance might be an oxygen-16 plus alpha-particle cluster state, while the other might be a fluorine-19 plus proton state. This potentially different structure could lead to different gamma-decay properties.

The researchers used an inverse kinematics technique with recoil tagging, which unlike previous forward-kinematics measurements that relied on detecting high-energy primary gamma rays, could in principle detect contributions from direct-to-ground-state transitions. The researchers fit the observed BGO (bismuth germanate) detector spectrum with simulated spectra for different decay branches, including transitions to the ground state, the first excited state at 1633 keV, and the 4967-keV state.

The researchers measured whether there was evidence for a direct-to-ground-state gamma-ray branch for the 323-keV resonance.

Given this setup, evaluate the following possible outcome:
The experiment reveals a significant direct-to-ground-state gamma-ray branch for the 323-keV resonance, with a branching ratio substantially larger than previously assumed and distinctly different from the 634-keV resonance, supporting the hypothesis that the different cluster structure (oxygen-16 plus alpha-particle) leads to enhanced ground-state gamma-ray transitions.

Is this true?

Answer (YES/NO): YES